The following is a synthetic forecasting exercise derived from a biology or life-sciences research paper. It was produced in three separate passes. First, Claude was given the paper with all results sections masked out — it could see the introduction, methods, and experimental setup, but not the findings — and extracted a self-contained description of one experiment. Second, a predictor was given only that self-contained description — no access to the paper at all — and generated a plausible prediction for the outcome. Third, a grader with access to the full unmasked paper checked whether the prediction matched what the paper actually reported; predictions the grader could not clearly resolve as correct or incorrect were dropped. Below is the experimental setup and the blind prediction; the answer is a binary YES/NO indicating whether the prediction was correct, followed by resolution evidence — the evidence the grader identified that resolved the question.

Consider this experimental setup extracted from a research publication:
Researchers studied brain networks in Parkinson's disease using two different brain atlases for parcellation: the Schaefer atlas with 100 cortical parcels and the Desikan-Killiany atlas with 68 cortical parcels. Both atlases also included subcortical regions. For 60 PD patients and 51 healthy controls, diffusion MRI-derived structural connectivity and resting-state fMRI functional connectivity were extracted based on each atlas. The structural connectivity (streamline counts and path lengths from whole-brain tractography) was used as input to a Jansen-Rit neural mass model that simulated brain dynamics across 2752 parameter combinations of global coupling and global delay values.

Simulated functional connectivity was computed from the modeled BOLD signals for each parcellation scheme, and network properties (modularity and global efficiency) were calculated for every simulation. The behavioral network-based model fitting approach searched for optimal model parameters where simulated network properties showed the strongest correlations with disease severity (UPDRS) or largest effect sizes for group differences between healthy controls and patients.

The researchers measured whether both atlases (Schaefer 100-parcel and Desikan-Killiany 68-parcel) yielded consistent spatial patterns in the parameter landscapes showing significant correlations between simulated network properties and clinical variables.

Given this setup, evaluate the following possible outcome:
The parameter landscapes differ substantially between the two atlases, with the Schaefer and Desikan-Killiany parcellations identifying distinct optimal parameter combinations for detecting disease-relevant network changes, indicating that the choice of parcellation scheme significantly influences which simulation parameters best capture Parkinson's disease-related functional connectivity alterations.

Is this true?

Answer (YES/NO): NO